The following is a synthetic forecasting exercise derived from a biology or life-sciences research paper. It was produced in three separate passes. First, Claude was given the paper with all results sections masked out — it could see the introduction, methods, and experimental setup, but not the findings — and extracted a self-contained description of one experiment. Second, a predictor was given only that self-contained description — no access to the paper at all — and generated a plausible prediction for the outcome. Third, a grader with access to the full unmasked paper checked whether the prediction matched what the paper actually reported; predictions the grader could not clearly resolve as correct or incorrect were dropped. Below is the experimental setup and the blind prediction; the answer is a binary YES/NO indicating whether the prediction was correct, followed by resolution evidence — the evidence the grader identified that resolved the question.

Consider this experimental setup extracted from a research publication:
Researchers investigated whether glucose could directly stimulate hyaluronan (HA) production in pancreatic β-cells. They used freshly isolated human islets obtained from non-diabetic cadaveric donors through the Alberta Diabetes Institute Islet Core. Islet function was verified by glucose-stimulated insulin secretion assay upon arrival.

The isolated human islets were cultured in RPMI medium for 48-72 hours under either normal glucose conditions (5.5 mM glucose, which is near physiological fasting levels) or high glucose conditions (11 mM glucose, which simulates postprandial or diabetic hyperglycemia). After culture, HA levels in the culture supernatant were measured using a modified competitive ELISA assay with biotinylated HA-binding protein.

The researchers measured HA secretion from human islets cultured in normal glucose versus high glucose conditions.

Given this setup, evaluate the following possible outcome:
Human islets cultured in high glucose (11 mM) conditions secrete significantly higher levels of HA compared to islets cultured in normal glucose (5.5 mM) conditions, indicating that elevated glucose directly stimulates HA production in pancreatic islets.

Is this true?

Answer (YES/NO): YES